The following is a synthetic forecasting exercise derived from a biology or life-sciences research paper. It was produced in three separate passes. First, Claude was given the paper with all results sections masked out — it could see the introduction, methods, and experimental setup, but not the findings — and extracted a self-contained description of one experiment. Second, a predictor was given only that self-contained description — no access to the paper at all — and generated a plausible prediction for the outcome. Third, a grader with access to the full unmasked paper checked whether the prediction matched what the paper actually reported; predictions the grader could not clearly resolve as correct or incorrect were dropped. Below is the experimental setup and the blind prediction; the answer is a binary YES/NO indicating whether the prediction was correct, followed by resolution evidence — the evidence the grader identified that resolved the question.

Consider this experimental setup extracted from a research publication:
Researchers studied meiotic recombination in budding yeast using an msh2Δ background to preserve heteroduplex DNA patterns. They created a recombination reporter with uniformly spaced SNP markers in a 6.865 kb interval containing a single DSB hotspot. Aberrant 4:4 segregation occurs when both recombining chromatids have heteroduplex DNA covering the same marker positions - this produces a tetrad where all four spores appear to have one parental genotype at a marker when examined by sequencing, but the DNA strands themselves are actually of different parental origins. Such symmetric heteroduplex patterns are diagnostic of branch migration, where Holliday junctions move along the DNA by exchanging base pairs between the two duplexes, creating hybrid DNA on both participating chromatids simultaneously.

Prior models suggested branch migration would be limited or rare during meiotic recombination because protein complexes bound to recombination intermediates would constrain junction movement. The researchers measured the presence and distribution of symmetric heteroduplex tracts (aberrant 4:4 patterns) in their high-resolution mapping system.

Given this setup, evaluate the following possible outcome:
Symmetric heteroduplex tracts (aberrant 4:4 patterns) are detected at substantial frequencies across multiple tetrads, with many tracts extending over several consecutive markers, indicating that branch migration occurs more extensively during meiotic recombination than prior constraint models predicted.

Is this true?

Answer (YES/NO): YES